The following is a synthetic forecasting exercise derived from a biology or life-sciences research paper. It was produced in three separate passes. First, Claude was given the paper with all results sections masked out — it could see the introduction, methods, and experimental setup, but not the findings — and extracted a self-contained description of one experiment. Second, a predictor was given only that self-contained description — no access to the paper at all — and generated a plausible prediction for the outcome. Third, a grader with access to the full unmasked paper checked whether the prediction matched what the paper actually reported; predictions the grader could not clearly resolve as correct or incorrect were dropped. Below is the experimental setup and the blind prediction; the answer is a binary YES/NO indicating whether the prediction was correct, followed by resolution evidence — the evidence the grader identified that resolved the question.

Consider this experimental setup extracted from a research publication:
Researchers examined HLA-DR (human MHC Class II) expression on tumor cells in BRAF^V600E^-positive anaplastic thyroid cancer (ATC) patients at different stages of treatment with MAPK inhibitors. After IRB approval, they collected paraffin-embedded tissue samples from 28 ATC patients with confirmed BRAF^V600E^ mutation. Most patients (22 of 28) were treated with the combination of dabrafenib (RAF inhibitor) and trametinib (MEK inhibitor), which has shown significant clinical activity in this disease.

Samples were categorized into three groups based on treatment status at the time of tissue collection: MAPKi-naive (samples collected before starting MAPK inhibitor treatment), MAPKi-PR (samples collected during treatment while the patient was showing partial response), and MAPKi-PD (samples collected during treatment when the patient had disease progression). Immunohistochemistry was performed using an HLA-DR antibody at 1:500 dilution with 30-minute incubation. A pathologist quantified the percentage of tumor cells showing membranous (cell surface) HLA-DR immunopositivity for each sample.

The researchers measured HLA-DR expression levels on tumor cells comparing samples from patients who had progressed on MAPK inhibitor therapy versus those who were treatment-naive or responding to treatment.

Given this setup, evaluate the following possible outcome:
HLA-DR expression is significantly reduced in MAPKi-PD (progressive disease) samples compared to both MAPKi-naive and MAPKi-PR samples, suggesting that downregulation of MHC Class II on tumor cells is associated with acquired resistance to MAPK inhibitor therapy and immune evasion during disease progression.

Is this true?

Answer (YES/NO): NO